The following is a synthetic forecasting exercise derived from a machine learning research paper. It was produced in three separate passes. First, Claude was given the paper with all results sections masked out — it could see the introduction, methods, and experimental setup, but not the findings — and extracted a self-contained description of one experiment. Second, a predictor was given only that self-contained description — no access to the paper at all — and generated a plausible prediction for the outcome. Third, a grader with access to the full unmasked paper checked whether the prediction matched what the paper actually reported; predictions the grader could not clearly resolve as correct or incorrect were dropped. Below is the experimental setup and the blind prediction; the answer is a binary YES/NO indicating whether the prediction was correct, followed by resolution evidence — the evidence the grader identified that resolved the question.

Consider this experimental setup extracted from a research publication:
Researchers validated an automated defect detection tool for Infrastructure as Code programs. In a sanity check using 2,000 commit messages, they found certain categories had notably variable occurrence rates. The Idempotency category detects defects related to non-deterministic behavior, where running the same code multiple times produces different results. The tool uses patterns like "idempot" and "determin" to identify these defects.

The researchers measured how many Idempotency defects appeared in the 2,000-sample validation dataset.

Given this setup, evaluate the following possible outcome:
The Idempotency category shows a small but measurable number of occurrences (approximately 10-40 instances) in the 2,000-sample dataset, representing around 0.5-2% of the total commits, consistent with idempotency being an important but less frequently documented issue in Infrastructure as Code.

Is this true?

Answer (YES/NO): NO